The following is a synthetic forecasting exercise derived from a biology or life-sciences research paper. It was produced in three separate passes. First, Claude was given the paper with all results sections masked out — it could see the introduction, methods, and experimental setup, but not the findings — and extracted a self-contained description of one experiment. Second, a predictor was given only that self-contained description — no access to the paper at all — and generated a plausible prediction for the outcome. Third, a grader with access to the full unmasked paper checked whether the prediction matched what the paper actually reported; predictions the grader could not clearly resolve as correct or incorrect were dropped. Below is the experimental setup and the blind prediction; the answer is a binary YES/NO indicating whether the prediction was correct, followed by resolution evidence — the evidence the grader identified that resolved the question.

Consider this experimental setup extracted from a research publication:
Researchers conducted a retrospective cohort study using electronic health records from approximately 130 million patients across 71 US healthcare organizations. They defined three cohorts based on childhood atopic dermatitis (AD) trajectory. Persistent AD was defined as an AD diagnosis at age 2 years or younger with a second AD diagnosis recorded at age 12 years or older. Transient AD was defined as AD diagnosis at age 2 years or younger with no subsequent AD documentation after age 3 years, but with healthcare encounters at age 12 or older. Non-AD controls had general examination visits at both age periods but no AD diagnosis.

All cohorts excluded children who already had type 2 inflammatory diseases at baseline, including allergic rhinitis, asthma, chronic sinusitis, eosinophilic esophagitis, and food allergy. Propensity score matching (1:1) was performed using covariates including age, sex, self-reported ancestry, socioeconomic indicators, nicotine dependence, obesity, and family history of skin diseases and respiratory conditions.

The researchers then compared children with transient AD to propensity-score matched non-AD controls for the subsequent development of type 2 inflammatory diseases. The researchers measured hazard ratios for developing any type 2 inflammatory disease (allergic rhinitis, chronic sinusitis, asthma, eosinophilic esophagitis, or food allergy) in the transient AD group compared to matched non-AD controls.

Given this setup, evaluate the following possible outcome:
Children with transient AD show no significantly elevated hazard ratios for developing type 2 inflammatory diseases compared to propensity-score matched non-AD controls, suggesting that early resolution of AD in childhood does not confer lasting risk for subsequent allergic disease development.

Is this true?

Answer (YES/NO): NO